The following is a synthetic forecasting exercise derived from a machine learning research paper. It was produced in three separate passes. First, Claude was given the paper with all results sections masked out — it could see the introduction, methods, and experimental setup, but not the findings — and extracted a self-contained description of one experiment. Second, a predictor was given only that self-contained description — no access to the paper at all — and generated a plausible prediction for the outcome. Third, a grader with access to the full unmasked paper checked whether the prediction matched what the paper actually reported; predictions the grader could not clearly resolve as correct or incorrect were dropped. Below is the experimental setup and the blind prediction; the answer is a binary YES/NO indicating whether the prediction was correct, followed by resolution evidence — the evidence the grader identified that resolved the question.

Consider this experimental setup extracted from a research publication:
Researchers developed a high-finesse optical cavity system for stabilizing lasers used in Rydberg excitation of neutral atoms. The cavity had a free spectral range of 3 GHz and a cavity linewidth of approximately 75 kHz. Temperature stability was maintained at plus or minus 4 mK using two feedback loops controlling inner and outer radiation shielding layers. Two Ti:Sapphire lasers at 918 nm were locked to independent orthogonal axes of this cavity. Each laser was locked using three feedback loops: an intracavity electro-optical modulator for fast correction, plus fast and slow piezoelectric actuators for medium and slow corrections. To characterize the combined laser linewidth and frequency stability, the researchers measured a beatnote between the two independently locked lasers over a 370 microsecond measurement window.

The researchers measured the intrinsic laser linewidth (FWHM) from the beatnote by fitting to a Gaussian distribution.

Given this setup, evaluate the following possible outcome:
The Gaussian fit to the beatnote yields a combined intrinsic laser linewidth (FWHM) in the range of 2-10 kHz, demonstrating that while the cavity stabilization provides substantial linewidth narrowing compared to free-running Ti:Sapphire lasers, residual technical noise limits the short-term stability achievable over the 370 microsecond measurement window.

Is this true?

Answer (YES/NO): NO